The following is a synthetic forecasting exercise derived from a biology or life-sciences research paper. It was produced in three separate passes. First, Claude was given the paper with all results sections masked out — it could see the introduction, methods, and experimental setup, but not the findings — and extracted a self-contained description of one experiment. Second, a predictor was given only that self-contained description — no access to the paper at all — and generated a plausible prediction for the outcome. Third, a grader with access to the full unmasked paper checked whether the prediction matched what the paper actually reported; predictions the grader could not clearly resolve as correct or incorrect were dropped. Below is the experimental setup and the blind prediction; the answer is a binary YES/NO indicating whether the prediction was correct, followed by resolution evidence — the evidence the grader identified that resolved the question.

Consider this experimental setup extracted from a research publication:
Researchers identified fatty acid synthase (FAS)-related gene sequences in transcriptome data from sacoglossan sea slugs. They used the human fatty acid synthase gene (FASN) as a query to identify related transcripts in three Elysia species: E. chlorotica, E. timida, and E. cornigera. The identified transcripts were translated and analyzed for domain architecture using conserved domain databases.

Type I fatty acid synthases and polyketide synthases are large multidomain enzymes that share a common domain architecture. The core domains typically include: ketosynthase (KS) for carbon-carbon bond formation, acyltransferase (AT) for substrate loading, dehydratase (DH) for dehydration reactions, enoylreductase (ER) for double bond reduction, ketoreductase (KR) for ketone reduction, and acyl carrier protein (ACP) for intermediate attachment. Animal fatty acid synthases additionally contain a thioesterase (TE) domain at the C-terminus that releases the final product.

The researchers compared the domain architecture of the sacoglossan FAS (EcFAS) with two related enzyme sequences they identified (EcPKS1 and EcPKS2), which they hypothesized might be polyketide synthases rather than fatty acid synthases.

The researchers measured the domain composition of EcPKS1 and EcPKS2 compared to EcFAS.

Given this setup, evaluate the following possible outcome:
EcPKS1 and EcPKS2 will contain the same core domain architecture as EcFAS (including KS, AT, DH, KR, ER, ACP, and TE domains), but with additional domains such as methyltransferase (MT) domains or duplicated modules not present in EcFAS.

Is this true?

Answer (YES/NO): NO